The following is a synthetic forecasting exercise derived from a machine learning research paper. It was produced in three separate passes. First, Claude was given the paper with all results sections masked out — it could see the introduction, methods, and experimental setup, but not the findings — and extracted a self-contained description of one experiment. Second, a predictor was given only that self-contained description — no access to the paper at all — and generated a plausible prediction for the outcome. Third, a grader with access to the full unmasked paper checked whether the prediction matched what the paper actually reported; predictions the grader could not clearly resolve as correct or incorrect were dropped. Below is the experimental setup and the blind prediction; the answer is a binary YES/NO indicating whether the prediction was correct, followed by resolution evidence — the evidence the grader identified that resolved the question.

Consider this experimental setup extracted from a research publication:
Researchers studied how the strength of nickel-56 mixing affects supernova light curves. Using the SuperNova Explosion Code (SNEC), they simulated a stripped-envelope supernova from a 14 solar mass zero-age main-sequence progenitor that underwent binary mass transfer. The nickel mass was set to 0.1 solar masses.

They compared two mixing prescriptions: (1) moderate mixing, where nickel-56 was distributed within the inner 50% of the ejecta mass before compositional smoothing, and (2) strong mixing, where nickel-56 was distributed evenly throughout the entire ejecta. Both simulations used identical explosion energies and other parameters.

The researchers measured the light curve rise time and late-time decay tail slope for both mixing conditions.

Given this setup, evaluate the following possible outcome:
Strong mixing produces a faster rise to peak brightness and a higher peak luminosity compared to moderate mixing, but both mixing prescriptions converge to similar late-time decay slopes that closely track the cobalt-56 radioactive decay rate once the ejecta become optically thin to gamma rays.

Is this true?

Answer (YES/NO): NO